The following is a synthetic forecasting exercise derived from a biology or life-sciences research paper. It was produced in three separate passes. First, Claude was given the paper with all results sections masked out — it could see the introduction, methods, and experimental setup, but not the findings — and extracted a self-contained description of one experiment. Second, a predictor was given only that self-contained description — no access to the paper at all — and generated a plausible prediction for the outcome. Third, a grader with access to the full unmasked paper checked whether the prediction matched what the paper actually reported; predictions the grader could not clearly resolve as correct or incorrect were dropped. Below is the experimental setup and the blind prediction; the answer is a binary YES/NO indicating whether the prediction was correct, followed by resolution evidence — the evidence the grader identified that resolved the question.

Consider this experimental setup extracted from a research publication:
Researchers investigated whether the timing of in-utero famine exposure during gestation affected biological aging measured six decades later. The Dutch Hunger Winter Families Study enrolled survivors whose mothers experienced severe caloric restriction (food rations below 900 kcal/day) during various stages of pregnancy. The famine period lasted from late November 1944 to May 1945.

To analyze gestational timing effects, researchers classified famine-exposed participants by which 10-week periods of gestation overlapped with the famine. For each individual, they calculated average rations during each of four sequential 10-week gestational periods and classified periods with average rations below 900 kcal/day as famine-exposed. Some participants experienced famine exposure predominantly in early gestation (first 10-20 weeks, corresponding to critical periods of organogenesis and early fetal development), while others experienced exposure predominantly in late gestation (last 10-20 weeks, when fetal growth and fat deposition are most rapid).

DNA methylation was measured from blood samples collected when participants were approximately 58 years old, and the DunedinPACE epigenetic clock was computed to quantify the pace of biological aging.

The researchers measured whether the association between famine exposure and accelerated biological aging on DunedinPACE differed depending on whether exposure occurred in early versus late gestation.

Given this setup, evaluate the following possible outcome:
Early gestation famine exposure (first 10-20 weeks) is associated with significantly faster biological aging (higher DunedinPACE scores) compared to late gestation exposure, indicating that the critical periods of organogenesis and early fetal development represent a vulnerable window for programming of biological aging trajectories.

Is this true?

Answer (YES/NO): NO